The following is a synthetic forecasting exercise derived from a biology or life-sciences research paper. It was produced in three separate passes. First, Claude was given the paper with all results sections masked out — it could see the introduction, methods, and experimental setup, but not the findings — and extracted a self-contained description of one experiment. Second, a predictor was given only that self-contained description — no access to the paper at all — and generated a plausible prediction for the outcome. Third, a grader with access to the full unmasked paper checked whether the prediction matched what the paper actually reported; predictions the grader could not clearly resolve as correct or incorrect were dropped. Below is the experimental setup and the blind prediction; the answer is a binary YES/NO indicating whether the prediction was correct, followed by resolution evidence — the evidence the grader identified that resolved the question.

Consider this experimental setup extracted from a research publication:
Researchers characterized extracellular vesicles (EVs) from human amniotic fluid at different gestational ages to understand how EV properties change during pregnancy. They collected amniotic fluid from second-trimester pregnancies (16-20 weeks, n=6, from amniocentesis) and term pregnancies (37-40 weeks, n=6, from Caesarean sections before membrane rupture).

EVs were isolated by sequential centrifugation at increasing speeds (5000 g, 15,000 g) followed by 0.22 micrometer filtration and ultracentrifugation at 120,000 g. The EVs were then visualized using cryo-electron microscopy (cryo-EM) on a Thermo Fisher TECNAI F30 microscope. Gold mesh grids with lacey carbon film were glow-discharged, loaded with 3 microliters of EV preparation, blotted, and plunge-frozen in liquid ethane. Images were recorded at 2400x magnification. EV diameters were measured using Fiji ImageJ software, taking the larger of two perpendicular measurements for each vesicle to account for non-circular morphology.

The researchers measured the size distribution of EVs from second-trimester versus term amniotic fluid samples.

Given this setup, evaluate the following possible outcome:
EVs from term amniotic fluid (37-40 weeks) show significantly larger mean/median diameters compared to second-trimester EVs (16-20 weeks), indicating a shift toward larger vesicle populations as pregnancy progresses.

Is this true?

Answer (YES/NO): NO